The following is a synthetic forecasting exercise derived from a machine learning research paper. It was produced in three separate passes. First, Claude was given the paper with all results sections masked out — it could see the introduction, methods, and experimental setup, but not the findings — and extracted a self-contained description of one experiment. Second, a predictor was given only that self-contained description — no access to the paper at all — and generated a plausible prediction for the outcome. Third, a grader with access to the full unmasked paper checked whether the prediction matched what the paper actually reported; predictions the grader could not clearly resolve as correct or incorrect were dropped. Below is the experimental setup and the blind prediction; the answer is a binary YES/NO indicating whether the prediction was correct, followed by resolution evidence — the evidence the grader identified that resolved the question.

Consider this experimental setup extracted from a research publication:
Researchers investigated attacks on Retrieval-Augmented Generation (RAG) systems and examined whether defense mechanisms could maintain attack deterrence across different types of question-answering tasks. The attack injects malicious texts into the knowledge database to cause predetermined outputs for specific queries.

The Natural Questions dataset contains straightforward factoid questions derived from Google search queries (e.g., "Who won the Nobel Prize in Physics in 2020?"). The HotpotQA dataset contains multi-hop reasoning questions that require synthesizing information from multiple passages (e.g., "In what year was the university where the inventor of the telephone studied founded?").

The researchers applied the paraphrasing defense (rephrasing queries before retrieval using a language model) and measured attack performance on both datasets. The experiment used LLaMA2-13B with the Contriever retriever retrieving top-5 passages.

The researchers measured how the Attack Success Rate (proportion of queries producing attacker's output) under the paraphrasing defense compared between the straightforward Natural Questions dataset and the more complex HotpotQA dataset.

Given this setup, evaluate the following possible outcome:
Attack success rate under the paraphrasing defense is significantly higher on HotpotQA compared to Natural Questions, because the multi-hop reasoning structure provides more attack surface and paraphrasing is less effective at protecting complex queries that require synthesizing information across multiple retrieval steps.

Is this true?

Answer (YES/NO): YES